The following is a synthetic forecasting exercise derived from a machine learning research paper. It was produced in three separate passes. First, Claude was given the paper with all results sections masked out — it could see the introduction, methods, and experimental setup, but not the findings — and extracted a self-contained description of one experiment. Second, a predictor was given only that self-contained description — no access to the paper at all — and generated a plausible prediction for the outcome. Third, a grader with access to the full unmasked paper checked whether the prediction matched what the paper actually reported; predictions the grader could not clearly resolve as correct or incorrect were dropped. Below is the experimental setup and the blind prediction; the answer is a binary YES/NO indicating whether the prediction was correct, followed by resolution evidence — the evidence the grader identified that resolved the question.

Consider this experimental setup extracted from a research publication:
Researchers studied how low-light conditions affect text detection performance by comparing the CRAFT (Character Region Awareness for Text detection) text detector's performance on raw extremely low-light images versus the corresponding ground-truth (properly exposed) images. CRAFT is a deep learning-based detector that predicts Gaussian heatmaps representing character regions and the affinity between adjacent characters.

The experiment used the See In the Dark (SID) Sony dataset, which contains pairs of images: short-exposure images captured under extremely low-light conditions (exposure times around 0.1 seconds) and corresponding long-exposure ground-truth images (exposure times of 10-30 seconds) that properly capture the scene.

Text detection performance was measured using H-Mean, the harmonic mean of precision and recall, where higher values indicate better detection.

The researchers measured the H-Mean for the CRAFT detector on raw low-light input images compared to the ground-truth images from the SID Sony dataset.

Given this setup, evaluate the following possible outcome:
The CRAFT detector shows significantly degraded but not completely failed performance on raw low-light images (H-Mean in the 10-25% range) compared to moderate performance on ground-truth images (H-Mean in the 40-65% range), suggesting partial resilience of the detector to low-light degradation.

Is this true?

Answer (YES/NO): NO